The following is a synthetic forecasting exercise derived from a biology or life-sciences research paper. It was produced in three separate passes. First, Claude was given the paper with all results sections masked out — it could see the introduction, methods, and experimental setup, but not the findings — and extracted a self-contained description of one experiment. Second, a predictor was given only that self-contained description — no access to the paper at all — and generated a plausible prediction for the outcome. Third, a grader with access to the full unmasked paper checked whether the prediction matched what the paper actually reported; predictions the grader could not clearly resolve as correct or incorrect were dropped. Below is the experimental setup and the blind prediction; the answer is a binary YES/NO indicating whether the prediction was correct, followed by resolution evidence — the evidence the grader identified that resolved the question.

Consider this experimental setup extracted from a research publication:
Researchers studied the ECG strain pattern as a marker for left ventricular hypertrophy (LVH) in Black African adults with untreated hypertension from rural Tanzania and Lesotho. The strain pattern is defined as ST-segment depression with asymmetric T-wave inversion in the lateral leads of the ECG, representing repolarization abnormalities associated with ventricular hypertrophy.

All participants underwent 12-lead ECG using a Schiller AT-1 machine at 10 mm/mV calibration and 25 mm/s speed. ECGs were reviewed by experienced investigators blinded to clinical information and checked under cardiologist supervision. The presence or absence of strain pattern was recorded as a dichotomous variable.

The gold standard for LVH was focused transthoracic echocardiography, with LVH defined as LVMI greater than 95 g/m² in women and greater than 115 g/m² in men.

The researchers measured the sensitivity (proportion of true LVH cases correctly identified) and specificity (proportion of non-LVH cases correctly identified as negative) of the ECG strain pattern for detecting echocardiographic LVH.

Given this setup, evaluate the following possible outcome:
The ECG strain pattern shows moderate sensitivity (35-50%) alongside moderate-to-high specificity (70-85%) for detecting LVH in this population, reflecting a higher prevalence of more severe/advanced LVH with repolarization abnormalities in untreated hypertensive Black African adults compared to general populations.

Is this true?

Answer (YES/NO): NO